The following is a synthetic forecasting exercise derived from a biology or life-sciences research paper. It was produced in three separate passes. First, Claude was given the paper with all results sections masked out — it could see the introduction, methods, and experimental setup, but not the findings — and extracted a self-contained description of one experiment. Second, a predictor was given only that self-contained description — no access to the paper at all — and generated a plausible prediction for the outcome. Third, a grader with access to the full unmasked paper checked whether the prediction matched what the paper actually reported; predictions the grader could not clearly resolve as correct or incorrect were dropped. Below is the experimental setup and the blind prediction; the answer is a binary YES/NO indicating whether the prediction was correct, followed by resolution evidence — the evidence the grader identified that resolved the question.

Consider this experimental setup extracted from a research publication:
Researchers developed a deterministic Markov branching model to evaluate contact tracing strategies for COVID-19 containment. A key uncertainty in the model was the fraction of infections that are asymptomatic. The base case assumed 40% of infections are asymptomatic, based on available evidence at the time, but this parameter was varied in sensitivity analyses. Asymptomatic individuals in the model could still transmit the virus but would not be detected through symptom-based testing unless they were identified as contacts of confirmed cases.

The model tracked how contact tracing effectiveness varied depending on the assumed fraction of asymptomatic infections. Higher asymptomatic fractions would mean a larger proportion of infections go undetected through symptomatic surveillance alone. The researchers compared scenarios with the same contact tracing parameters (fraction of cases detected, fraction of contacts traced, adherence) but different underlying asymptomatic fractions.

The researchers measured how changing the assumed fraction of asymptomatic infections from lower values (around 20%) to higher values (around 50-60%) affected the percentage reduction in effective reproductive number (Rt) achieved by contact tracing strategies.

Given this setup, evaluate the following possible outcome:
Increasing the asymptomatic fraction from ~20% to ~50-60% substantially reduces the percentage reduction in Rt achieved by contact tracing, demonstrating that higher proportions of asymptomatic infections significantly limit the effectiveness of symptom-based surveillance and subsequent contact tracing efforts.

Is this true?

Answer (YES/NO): NO